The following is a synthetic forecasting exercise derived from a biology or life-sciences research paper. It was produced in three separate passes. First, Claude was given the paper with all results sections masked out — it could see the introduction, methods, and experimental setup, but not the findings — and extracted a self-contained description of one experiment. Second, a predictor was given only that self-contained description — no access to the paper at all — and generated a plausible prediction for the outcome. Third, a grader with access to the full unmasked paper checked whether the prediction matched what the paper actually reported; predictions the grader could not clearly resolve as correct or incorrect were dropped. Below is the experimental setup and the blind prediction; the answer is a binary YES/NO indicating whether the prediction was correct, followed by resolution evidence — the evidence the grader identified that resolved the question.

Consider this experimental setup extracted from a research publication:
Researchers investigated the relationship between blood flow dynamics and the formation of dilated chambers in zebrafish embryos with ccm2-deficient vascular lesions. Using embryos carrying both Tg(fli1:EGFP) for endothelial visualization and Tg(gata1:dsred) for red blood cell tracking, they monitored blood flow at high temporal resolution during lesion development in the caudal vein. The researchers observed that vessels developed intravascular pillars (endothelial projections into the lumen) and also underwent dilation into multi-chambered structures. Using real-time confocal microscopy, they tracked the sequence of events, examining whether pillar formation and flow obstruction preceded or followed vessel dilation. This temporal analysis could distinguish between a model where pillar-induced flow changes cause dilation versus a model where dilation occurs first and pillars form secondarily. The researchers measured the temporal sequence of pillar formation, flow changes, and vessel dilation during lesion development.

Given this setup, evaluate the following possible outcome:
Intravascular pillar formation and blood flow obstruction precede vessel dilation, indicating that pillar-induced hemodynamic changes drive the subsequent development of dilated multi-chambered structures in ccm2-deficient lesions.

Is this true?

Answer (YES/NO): YES